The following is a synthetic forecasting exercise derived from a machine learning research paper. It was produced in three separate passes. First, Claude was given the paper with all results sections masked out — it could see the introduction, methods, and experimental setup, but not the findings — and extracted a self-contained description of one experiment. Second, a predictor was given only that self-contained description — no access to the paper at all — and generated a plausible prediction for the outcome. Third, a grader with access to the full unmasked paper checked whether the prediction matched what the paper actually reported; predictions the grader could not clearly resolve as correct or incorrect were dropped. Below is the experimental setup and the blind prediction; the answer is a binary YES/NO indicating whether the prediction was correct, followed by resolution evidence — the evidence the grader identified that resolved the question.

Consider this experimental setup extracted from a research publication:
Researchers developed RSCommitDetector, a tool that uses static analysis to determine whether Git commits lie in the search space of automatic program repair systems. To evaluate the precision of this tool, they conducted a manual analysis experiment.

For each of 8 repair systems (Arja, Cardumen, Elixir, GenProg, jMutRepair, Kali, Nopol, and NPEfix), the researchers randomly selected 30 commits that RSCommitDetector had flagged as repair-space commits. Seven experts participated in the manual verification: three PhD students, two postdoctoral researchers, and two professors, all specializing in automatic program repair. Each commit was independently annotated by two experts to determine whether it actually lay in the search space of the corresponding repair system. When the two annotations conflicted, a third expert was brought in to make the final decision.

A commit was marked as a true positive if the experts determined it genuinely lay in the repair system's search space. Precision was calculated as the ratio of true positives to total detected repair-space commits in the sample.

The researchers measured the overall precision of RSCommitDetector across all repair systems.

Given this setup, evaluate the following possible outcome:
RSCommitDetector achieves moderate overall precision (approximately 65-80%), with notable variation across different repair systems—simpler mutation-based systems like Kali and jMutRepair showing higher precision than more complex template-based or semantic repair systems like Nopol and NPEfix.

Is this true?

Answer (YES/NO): YES